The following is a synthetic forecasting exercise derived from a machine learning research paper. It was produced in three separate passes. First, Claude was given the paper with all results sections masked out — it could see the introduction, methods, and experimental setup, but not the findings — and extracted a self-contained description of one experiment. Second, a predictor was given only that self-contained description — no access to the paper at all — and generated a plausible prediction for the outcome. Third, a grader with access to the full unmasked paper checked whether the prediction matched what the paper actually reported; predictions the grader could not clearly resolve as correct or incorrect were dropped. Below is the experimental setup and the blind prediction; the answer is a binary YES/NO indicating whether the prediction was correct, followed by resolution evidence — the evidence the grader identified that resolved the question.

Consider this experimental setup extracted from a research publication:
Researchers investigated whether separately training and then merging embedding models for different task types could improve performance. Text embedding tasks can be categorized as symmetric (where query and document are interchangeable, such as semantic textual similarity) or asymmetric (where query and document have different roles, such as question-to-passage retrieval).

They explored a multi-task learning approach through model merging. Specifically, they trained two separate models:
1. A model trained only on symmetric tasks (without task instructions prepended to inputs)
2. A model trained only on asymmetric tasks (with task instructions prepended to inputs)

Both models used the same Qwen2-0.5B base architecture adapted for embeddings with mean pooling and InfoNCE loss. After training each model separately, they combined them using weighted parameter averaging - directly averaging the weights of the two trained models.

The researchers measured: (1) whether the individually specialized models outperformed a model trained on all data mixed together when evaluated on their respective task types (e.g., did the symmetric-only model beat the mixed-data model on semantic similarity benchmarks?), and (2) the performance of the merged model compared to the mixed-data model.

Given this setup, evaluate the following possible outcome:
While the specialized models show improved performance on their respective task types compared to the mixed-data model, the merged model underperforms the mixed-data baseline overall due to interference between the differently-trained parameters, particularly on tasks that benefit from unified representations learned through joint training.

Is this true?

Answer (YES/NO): NO